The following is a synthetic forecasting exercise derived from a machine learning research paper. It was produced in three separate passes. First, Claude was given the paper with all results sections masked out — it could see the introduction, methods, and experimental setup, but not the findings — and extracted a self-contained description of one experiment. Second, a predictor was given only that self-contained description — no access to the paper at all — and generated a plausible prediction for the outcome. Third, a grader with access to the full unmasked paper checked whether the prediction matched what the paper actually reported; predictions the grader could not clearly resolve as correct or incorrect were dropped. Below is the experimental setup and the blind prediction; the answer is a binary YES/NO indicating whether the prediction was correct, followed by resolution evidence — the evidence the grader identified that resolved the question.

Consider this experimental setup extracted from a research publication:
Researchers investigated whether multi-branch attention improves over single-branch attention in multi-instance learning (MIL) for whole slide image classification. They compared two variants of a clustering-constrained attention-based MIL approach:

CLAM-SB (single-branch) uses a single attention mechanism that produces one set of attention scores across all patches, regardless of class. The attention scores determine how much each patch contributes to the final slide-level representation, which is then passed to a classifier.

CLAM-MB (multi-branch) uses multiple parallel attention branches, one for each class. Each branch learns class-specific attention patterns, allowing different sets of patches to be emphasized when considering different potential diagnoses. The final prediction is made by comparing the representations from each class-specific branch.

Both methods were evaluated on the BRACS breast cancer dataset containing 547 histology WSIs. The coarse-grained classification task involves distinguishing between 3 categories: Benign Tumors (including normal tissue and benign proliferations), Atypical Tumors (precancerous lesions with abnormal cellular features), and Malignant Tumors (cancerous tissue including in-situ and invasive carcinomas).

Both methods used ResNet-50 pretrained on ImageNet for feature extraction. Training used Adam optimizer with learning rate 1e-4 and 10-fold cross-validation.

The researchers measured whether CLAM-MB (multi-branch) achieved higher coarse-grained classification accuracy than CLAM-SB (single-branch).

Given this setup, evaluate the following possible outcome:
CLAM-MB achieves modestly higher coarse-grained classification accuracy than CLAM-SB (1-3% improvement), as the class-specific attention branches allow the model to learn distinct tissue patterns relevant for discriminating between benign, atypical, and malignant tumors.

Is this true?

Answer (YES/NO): NO